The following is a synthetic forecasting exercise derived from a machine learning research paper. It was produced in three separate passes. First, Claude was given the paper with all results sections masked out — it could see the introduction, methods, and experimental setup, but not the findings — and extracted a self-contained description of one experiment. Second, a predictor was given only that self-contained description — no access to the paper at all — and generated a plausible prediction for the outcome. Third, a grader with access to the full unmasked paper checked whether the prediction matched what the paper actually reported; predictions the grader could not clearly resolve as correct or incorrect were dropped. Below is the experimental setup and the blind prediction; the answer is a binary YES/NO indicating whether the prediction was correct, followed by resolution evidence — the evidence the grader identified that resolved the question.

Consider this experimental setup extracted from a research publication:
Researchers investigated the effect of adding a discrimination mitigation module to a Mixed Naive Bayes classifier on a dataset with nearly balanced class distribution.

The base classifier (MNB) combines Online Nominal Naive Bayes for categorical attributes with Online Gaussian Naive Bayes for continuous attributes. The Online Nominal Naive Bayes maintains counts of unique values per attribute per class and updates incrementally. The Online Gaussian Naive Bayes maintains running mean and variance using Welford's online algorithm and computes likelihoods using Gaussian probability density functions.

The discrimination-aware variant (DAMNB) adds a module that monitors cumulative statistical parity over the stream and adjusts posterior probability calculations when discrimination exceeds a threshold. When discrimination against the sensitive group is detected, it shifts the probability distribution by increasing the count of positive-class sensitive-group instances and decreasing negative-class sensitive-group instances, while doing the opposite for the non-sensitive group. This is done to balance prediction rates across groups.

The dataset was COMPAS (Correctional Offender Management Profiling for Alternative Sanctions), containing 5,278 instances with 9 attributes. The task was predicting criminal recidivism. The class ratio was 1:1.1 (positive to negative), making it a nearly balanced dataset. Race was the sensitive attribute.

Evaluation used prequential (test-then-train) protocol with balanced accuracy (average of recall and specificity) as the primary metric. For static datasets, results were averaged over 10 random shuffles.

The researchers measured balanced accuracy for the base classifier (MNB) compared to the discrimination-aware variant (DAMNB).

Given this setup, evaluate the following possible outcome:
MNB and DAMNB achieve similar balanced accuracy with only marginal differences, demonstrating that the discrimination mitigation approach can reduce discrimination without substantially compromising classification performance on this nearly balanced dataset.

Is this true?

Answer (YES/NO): NO